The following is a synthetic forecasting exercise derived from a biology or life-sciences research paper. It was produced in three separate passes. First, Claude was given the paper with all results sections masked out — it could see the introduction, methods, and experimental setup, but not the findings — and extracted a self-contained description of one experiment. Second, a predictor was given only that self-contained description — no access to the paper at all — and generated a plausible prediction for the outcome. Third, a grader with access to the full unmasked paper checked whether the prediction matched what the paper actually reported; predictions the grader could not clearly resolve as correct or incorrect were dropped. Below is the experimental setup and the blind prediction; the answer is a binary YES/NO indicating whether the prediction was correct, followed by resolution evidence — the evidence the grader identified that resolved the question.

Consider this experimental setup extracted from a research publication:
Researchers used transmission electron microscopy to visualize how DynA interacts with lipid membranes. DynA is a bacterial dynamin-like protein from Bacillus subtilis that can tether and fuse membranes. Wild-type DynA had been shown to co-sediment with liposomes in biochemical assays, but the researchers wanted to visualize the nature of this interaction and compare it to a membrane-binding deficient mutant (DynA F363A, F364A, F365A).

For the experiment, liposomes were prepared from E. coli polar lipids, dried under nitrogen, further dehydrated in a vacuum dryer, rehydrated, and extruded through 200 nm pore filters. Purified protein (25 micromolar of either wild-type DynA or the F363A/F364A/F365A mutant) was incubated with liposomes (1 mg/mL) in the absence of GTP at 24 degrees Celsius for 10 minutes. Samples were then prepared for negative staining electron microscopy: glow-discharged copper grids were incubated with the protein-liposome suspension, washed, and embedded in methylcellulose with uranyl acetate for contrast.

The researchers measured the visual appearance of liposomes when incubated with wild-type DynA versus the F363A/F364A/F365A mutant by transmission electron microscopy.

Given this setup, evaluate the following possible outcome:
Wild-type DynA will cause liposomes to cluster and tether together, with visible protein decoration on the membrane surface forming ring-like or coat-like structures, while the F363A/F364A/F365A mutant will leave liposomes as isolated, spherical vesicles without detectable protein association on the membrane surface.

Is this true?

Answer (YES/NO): YES